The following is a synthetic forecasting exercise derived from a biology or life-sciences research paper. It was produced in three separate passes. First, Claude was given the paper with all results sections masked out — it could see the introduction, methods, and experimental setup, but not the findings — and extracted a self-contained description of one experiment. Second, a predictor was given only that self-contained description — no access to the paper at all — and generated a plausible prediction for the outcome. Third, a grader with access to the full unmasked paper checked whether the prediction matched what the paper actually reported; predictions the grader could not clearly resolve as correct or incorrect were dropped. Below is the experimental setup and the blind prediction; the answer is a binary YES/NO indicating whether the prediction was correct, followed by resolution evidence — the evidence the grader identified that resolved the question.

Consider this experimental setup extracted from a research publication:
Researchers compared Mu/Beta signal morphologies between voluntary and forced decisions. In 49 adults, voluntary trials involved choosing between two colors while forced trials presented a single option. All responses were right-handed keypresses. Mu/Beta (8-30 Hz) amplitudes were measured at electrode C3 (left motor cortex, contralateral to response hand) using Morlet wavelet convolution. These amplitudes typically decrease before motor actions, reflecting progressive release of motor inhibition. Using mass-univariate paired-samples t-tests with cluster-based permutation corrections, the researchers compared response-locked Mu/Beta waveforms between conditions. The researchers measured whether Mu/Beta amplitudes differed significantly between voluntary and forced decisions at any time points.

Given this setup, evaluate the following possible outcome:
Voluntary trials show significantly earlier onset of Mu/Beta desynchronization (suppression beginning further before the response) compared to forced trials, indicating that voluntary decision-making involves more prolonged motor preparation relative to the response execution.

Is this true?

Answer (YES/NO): YES